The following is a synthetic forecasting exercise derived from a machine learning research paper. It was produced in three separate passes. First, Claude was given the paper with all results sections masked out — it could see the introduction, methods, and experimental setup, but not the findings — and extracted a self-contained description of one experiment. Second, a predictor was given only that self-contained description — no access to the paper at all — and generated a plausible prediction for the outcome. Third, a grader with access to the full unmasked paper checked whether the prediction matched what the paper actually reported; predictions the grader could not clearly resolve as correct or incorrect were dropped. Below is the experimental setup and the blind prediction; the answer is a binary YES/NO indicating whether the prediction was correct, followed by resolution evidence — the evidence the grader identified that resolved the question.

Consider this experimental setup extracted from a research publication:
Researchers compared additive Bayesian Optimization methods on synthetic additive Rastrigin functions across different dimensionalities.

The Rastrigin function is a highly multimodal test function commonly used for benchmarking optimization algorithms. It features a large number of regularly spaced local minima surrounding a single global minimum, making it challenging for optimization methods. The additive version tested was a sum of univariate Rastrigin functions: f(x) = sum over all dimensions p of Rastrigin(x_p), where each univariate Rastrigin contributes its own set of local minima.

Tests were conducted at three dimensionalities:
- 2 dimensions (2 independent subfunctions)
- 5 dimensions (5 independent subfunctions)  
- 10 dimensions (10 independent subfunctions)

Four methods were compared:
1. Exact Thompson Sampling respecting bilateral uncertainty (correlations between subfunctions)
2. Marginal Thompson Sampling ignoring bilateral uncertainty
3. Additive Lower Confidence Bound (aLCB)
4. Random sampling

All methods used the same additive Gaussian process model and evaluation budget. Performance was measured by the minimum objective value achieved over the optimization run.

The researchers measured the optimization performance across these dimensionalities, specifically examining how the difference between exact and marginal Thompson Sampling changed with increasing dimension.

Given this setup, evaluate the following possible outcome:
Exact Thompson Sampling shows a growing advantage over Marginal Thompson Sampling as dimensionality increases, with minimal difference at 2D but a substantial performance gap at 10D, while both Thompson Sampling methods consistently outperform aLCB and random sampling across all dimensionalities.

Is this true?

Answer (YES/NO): NO